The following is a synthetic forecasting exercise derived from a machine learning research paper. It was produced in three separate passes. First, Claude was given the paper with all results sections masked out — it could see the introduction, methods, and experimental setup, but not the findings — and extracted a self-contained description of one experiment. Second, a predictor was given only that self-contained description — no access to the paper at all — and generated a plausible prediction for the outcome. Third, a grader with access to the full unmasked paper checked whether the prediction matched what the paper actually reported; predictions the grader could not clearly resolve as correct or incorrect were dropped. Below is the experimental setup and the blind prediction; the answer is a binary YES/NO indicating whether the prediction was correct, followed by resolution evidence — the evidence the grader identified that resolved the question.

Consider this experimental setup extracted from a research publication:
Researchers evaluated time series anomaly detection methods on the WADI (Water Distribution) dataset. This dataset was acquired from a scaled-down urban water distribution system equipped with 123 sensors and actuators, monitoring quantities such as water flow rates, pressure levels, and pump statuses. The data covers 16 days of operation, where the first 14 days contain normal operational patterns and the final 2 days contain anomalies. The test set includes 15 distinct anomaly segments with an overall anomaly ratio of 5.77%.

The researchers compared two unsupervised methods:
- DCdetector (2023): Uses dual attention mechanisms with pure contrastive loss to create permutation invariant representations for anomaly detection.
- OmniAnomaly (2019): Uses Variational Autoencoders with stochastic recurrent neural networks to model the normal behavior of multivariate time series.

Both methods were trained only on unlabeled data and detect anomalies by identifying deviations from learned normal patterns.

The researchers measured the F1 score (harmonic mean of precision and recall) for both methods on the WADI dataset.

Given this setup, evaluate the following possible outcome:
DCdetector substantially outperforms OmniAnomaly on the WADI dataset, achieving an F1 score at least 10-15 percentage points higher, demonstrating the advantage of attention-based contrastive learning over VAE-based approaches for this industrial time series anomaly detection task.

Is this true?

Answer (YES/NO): NO